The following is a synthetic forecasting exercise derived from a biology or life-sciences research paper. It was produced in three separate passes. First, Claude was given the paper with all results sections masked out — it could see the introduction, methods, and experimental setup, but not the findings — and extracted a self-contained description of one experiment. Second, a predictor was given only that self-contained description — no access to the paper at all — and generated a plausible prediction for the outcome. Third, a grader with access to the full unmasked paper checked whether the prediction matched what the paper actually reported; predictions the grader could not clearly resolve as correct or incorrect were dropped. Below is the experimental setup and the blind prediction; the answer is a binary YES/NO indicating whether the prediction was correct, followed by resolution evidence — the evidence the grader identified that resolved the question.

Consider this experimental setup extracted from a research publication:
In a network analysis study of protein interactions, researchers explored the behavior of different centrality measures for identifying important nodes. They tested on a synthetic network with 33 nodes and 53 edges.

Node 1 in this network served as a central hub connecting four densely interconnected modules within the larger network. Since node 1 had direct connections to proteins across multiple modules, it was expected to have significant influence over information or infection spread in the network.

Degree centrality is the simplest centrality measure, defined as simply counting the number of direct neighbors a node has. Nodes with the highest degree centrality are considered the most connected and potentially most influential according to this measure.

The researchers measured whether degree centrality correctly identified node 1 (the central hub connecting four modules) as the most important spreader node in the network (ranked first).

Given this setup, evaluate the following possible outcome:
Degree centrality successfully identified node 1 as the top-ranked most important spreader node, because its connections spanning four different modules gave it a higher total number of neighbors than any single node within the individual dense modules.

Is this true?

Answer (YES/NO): NO